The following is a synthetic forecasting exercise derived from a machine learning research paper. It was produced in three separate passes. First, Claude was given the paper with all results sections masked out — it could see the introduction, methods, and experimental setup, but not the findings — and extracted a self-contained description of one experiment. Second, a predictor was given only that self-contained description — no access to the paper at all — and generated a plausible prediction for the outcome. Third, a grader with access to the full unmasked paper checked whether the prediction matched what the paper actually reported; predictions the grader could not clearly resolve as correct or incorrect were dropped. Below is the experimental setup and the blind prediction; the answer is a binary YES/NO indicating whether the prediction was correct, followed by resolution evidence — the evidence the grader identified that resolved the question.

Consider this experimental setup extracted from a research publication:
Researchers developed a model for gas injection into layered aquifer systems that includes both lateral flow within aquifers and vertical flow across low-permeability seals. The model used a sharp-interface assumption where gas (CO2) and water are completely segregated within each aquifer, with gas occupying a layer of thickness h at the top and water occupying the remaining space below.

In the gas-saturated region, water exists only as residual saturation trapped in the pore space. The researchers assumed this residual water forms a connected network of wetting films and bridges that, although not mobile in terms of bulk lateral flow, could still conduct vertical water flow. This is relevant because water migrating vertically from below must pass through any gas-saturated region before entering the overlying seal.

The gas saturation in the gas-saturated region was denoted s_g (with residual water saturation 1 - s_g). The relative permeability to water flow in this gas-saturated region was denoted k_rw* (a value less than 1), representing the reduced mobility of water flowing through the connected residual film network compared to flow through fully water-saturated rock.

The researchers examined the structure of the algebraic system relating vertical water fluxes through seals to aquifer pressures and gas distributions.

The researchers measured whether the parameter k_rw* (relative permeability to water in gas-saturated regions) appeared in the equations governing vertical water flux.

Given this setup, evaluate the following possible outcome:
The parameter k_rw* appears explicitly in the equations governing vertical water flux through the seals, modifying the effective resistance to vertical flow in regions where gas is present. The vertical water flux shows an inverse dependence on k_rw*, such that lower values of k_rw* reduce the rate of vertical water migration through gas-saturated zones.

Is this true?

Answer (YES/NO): YES